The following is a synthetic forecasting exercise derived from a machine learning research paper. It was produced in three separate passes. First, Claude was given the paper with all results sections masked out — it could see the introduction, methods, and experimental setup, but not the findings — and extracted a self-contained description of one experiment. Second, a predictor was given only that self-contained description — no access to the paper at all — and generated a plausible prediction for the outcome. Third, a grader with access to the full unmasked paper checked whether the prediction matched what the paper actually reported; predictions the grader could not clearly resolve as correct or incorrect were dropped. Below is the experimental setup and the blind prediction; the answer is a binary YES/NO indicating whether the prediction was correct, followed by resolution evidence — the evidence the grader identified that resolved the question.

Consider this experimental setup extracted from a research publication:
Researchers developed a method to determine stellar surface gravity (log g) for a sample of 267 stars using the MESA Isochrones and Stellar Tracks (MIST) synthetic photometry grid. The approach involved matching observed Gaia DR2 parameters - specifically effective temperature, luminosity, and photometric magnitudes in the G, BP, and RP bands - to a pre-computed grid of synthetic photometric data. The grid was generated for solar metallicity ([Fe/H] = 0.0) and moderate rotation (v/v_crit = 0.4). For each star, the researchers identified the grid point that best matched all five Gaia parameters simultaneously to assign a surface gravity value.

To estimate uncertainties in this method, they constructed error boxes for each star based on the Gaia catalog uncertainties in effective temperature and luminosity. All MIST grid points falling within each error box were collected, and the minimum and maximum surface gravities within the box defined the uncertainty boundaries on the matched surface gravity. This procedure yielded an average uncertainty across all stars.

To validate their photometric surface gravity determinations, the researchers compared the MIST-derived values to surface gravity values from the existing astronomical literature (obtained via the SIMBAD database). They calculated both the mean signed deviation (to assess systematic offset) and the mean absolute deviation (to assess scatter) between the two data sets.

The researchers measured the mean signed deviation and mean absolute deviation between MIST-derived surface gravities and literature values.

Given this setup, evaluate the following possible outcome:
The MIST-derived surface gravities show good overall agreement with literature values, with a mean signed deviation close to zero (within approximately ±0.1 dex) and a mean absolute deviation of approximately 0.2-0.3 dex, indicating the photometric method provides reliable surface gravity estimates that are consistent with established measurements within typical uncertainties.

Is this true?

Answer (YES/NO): YES